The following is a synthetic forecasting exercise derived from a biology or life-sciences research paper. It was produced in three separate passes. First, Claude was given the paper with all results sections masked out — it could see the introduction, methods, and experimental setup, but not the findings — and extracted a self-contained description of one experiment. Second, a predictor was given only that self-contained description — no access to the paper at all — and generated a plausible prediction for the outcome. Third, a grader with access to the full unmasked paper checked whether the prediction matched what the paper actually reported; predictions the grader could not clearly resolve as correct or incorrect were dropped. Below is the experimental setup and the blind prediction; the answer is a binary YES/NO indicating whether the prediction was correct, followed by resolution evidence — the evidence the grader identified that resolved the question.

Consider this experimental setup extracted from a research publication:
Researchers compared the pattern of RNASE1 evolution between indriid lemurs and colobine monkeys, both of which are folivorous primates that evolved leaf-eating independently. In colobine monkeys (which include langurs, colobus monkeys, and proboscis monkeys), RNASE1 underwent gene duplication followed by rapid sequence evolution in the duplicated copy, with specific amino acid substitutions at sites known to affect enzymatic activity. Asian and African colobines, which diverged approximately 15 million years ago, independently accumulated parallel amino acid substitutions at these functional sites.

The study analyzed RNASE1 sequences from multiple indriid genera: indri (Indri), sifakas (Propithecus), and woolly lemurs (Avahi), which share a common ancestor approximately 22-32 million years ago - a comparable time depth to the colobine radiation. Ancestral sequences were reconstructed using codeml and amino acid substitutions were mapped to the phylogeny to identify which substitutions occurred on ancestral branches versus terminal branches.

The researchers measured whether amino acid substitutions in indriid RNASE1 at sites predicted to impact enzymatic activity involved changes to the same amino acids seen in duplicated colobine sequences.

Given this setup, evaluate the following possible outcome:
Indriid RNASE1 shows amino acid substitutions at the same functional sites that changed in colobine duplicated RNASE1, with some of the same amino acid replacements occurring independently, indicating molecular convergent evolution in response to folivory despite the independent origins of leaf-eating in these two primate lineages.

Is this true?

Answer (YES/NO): YES